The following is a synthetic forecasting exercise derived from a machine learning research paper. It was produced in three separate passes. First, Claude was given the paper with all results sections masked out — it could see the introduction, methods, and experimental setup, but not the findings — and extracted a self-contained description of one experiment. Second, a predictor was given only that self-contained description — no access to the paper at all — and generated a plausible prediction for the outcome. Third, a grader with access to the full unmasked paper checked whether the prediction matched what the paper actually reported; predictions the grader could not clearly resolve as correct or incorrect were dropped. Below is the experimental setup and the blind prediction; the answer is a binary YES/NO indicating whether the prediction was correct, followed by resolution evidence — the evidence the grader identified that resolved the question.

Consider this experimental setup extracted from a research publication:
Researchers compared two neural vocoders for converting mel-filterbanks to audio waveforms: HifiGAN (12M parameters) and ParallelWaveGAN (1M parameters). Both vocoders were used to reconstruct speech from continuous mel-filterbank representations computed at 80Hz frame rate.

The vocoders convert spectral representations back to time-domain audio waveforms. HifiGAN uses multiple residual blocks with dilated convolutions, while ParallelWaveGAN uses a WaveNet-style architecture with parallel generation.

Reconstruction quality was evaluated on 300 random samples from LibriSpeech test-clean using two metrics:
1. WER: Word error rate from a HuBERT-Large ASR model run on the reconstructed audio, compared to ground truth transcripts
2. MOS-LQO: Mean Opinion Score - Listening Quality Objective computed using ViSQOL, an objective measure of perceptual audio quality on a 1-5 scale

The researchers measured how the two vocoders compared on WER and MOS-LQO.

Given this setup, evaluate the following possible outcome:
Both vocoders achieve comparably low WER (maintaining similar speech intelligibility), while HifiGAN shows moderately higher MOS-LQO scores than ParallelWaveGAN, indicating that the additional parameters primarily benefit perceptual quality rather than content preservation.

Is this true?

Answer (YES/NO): YES